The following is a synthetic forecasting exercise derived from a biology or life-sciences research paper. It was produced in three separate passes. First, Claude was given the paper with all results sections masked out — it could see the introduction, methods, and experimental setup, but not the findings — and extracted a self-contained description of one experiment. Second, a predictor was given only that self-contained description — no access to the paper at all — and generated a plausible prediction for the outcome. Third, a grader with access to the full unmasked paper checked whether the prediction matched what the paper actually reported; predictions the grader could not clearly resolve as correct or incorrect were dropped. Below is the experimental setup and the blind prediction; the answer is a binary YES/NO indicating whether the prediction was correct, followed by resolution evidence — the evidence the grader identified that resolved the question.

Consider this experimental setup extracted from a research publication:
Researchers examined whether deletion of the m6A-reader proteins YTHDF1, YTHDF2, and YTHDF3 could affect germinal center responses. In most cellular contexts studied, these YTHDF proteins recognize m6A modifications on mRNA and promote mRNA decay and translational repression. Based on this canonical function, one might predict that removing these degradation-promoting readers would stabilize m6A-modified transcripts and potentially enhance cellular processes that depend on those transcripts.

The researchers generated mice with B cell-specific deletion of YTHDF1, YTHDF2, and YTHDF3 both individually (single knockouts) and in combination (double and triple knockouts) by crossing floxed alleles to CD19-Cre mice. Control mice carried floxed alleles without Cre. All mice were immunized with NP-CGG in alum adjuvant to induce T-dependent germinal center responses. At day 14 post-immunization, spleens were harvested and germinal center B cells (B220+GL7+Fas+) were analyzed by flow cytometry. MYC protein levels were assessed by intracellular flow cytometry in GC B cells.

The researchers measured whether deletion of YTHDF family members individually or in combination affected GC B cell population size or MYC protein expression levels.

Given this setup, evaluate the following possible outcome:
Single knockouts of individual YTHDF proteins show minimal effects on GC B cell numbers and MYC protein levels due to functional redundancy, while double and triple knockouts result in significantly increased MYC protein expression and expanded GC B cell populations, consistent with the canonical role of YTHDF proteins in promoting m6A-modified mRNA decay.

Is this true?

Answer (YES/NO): NO